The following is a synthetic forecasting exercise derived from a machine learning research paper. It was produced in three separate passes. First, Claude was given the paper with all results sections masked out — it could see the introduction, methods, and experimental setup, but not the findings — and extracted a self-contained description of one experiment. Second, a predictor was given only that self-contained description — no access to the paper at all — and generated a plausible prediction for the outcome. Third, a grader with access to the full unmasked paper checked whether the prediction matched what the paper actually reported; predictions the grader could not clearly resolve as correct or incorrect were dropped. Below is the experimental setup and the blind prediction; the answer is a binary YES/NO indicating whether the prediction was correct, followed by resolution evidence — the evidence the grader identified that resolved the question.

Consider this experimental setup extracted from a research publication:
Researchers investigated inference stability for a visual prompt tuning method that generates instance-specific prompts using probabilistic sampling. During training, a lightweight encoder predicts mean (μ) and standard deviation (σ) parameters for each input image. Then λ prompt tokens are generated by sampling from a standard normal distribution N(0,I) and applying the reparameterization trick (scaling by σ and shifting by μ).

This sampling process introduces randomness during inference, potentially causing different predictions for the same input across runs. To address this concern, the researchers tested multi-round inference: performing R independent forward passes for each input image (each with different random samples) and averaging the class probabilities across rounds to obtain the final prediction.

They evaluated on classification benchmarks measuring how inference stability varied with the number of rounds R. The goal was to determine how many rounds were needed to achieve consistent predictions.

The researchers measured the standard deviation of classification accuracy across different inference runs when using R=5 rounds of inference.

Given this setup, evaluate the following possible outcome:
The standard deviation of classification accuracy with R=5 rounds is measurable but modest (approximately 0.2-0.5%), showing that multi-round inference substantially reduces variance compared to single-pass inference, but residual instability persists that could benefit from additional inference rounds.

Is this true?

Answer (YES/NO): NO